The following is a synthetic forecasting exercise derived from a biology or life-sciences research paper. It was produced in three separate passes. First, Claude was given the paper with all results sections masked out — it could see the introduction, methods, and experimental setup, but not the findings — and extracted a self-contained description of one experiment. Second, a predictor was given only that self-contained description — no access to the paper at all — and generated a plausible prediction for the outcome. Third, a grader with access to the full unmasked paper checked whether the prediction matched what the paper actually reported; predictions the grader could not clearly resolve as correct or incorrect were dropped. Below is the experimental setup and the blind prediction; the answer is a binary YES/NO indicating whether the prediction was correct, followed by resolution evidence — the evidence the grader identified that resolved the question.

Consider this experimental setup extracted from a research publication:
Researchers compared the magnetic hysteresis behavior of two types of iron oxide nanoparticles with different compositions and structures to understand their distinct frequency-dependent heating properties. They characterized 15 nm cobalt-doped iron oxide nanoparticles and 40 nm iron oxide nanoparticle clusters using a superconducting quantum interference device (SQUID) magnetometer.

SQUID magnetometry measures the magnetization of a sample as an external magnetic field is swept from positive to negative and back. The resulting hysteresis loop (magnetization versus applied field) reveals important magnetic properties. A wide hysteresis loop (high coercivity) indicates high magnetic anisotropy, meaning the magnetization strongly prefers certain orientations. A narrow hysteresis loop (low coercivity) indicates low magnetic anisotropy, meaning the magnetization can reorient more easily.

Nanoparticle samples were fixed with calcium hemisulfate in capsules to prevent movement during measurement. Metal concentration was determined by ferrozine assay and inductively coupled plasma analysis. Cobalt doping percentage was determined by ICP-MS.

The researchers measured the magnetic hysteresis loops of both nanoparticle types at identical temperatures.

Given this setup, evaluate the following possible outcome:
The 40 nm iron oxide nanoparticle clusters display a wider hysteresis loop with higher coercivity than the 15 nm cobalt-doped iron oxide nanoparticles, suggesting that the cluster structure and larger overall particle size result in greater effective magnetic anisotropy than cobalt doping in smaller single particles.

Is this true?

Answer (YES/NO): NO